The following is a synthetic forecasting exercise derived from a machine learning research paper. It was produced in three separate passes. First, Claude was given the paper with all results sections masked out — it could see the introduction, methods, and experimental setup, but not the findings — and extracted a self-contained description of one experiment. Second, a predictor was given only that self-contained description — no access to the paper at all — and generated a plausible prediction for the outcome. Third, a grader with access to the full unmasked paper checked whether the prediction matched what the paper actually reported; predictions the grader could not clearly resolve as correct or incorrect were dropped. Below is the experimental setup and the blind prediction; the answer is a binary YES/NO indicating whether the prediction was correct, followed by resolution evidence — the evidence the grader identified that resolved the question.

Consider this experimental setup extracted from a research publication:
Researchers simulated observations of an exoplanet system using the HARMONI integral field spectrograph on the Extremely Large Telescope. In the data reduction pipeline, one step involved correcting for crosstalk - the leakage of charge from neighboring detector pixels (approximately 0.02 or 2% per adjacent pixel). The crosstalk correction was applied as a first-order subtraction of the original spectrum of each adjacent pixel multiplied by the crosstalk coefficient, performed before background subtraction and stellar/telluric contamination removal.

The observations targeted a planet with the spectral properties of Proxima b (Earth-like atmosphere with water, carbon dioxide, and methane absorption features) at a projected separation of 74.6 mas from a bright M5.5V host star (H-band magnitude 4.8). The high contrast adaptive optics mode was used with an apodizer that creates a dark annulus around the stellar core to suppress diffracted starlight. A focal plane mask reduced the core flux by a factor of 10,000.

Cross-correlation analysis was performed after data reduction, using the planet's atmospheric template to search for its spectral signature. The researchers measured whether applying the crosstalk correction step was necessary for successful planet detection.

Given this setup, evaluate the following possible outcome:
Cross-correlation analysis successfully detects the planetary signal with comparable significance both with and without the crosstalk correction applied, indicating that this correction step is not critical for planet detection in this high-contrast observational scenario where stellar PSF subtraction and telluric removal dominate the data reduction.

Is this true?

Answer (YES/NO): NO